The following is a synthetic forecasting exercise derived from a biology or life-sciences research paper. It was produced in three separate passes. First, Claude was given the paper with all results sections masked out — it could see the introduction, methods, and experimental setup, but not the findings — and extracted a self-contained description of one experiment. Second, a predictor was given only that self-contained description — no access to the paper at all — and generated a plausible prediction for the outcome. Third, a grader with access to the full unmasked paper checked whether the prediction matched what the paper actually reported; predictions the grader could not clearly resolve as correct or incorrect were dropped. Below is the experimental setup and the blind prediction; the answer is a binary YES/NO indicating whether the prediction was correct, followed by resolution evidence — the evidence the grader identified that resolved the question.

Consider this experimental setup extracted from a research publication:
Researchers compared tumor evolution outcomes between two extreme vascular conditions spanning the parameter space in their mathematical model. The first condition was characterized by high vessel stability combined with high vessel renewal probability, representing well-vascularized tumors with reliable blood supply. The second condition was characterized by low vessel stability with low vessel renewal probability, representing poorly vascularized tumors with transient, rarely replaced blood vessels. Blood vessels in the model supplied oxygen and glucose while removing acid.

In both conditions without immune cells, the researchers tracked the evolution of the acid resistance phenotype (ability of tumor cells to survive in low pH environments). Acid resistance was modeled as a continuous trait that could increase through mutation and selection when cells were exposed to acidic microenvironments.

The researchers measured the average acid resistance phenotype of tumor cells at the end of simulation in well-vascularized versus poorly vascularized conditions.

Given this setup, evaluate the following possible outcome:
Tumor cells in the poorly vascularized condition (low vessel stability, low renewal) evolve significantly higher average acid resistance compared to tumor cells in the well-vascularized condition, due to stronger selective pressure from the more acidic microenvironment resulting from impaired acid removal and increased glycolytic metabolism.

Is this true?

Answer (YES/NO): YES